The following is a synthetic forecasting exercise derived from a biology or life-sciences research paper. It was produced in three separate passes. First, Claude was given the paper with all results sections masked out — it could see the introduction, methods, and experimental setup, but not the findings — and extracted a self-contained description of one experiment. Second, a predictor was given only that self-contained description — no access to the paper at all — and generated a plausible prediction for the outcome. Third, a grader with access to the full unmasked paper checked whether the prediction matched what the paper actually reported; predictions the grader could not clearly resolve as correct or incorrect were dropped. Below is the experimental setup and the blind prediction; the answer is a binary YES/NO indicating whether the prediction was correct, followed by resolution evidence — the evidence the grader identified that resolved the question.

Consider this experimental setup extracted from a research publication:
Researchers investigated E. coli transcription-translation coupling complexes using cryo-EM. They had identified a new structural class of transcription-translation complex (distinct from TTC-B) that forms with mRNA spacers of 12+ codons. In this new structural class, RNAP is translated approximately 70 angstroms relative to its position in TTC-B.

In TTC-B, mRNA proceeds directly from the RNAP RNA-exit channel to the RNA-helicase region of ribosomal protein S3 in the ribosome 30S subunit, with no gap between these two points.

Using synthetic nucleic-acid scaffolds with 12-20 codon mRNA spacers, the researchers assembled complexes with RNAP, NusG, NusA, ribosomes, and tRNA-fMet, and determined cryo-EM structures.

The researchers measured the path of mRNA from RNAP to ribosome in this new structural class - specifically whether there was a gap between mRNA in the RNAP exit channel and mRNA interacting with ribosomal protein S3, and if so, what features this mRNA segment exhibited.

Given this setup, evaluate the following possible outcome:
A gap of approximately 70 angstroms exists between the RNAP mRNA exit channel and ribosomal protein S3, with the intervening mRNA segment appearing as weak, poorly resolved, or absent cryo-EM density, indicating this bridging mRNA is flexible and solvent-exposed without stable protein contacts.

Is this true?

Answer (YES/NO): YES